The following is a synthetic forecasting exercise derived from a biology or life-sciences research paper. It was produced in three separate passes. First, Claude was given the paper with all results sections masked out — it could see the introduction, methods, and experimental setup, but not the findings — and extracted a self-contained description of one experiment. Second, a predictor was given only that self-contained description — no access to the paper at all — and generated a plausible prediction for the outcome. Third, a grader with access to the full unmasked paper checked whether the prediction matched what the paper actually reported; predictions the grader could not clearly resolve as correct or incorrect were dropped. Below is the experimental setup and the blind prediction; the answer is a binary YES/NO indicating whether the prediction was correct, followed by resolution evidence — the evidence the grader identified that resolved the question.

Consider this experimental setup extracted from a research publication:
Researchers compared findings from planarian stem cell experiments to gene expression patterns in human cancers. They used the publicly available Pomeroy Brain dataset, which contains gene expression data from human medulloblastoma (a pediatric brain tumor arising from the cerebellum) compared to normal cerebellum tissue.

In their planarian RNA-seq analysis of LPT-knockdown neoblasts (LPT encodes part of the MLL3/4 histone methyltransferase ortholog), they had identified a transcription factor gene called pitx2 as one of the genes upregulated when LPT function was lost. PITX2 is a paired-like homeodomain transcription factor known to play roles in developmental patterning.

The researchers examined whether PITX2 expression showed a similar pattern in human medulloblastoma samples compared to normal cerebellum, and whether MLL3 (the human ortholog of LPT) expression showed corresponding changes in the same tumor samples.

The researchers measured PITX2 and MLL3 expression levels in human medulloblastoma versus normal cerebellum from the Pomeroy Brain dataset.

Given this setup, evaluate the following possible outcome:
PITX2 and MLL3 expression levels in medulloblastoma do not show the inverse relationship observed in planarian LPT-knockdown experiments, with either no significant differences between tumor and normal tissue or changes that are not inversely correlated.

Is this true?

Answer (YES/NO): NO